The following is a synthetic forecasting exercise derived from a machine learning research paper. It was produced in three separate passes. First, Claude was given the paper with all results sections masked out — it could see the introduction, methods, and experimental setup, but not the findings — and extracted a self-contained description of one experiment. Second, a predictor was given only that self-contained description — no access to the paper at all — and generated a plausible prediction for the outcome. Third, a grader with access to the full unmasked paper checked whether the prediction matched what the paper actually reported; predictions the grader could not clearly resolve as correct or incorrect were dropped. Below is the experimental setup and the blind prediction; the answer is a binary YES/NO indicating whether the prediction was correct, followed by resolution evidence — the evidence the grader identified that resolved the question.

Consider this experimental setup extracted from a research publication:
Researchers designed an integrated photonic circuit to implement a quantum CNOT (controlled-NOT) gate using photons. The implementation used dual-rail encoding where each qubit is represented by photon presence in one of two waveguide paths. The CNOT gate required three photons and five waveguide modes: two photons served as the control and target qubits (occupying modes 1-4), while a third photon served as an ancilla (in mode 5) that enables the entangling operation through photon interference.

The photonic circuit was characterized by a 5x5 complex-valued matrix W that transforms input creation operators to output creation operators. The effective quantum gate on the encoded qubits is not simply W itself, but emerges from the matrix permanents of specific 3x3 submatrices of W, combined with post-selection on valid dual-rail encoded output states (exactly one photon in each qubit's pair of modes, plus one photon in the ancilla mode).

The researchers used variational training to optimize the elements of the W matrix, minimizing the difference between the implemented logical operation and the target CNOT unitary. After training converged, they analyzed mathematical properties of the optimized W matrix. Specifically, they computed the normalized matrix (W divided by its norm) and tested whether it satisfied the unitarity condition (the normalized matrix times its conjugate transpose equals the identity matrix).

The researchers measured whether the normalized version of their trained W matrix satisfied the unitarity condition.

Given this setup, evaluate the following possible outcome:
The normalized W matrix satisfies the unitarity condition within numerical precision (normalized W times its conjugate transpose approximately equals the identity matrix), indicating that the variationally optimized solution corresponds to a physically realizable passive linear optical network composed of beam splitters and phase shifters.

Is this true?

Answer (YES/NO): YES